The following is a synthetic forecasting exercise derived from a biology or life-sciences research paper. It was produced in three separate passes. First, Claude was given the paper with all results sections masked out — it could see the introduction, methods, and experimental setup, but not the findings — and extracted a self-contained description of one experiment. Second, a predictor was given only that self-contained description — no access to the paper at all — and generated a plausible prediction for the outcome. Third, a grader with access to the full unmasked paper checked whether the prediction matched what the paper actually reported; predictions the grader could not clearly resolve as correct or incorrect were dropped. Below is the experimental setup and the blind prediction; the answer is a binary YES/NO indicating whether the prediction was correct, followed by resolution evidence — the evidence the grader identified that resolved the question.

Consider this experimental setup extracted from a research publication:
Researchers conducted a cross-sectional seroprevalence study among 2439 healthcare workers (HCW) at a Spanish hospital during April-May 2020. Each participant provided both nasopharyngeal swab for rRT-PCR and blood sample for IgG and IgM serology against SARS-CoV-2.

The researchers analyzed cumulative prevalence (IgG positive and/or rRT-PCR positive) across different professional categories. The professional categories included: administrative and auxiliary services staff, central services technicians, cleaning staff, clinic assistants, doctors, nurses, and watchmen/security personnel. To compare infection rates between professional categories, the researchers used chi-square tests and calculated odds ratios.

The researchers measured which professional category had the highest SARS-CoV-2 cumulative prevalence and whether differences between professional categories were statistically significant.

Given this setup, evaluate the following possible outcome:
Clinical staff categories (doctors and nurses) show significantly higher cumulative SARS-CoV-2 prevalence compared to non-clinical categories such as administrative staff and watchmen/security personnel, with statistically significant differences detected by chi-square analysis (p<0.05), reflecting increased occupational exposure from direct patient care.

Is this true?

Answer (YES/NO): NO